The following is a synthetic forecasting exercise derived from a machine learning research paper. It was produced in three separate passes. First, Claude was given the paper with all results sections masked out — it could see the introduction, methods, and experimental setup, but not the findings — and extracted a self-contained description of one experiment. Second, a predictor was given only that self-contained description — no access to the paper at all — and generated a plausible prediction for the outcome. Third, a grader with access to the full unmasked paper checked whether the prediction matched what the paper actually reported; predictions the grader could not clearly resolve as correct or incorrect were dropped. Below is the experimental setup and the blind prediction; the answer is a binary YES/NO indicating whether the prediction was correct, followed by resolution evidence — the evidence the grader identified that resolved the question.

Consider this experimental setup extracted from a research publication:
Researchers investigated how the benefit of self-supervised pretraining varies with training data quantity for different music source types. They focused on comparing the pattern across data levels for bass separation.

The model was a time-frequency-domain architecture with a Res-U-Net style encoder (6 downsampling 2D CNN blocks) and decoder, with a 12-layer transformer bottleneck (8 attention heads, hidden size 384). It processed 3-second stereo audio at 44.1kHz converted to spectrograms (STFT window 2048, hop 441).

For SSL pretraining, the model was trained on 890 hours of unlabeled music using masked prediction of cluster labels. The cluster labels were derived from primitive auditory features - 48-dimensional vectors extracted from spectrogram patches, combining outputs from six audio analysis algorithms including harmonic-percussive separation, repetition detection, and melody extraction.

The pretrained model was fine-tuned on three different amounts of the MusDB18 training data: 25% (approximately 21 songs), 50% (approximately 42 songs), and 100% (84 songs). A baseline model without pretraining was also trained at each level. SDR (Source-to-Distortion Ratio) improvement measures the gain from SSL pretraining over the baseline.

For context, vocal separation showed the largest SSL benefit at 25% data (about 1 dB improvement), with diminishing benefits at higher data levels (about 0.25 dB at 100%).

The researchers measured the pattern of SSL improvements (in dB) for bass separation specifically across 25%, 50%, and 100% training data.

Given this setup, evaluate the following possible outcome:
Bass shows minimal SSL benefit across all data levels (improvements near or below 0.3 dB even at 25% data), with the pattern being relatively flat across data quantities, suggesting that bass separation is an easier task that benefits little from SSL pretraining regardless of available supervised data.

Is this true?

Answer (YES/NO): NO